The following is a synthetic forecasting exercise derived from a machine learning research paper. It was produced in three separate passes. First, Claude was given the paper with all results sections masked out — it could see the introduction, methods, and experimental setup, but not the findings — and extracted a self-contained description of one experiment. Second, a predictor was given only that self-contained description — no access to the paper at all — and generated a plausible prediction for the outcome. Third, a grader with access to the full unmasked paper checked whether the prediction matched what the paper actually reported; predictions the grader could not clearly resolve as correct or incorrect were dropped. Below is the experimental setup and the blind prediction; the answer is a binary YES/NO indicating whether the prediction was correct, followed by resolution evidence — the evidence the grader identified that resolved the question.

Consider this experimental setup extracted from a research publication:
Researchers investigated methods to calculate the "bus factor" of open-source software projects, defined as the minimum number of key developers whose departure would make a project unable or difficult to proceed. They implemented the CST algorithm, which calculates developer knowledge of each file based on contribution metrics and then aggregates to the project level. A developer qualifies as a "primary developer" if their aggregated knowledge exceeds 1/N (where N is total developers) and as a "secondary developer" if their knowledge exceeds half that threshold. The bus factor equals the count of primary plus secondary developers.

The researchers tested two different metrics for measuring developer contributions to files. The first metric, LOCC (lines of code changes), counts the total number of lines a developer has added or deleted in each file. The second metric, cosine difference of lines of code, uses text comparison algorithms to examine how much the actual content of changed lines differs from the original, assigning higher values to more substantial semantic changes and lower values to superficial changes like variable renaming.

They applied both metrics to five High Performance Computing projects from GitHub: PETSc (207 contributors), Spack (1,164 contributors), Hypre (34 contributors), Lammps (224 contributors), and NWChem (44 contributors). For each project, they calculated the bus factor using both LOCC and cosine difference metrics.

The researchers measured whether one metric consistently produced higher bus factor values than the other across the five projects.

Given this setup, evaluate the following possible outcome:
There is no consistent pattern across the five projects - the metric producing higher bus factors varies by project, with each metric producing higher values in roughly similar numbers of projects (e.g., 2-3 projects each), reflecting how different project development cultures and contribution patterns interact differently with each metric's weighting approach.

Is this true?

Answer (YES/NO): NO